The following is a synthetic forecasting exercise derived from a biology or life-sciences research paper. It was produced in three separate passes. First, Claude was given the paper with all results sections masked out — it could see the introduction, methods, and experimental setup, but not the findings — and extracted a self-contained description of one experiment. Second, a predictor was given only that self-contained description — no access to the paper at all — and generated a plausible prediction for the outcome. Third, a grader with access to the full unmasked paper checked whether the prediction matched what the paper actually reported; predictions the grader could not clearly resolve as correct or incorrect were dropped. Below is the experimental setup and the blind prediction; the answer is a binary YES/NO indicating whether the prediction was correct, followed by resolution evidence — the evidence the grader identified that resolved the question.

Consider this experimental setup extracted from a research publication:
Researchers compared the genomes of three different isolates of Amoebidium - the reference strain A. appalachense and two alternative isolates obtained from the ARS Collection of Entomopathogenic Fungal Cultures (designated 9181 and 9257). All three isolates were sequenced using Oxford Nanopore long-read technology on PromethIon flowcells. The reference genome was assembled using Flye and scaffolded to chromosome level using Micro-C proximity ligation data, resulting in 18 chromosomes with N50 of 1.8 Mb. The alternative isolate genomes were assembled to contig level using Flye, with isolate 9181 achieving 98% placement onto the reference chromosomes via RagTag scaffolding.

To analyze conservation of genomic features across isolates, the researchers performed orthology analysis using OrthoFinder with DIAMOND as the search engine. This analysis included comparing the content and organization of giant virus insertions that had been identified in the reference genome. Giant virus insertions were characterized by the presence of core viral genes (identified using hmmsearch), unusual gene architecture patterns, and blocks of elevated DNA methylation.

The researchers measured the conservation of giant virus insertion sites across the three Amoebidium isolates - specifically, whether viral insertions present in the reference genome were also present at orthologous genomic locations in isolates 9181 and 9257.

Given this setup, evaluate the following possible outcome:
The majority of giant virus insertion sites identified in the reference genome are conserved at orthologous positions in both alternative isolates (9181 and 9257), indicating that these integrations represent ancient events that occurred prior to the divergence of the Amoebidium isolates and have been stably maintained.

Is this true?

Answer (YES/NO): NO